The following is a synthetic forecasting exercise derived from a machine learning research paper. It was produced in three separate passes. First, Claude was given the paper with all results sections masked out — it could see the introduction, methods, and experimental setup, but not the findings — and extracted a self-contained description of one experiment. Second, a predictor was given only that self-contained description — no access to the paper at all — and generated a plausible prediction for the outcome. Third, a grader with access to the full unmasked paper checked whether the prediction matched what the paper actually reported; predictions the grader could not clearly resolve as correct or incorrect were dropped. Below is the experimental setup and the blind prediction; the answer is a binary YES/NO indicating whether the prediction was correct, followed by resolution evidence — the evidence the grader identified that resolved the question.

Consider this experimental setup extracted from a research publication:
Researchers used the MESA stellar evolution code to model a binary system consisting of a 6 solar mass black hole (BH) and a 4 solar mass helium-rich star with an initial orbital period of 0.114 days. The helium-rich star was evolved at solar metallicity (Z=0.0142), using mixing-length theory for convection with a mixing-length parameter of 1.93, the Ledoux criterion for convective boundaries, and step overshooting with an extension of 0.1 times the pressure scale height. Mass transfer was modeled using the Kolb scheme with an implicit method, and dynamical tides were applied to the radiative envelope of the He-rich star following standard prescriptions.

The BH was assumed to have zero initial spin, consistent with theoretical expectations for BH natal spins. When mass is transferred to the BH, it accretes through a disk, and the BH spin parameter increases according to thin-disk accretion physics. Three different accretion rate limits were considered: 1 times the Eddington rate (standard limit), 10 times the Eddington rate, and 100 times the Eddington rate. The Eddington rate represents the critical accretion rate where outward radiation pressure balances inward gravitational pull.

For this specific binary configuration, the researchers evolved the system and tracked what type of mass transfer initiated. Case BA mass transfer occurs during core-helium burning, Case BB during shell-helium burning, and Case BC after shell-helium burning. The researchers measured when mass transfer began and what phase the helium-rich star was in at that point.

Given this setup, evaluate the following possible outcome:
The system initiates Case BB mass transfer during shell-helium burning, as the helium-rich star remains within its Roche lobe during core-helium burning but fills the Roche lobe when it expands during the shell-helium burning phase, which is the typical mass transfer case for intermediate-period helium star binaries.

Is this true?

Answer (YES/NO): YES